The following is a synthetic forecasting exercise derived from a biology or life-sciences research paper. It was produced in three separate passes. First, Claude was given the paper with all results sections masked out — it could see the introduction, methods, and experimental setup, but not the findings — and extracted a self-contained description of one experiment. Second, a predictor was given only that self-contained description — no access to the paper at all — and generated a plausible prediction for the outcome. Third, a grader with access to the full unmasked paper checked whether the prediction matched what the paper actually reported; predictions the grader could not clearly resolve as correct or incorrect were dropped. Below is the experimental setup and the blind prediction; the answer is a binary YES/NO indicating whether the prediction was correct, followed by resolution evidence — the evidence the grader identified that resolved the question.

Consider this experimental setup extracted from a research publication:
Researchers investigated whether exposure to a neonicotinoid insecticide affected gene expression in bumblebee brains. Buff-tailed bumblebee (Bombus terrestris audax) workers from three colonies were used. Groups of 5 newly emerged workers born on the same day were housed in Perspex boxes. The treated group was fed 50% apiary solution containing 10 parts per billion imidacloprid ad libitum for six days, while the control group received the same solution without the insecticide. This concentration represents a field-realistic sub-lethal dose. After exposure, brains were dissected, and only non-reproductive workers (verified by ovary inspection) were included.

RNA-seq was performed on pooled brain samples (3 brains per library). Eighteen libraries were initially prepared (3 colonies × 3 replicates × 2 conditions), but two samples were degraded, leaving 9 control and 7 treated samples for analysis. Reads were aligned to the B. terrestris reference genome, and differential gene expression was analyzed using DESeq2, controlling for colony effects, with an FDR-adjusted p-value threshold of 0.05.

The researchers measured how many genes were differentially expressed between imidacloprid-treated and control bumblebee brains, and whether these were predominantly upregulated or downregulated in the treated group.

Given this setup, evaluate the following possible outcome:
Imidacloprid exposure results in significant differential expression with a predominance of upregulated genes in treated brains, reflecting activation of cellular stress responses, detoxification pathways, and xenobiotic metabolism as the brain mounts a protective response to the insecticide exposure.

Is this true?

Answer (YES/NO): NO